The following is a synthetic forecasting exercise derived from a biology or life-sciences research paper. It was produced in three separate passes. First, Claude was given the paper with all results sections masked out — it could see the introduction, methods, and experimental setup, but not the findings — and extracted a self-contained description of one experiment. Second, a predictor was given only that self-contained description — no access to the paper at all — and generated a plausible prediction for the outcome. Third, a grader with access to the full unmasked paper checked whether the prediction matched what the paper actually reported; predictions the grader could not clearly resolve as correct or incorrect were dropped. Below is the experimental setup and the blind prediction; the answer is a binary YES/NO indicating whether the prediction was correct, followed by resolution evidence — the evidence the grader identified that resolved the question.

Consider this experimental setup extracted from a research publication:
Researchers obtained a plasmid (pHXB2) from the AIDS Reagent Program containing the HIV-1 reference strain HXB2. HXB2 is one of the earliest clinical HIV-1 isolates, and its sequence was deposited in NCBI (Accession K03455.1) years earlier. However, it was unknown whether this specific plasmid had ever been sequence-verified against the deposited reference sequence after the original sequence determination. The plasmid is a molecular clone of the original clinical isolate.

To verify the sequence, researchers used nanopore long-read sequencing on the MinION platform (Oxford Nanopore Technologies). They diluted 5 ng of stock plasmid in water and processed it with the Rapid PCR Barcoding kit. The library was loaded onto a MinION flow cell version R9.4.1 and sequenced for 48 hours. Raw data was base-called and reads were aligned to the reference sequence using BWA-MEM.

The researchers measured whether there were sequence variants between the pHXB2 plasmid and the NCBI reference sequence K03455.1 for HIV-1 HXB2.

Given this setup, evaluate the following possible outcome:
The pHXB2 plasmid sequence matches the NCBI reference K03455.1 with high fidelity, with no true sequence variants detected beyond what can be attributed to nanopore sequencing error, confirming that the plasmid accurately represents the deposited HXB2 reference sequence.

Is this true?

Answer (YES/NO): NO